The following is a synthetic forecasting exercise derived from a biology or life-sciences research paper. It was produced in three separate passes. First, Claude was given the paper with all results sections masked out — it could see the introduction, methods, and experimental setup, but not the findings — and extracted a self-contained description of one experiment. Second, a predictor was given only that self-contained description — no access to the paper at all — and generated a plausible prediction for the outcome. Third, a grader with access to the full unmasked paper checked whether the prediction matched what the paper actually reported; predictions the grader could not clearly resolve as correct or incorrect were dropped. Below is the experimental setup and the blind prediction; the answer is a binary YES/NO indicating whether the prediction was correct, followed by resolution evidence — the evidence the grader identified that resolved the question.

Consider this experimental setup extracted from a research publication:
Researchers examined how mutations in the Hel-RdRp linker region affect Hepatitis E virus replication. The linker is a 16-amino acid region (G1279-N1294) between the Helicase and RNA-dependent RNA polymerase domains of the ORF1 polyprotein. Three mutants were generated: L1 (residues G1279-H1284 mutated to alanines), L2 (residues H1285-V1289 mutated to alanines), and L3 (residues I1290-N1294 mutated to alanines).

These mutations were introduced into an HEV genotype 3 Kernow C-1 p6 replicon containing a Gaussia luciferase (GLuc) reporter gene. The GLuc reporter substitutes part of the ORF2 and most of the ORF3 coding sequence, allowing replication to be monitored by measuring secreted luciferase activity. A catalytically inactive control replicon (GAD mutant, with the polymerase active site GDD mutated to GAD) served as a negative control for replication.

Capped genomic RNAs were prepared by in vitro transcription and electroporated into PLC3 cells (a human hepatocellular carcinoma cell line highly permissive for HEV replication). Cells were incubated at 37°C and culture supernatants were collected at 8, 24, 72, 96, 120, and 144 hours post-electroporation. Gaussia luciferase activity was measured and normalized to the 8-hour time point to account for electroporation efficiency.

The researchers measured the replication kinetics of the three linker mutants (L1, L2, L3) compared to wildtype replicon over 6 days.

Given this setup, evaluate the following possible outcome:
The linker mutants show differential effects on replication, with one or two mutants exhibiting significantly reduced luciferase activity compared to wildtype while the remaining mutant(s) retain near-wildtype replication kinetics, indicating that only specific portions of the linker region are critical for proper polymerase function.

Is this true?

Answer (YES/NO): NO